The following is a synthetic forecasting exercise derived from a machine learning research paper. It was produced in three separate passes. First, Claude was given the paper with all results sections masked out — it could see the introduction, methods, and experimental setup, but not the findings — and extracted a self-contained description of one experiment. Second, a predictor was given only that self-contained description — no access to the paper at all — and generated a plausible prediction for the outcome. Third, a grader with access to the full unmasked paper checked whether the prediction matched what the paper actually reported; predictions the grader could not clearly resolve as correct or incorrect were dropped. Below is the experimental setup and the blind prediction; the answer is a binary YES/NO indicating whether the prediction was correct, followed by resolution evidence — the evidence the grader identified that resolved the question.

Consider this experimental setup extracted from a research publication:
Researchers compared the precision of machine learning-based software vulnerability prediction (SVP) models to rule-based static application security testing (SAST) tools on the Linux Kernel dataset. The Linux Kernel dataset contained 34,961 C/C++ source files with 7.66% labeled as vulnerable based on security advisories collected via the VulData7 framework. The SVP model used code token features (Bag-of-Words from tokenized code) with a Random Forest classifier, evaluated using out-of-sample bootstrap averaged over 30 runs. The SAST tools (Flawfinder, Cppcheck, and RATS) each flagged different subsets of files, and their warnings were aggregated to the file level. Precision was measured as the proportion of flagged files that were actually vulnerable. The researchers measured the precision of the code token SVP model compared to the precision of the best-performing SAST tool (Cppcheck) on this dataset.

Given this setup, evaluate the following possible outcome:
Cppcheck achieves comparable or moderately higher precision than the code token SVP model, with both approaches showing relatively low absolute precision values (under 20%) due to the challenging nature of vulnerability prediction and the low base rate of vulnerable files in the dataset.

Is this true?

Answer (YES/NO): NO